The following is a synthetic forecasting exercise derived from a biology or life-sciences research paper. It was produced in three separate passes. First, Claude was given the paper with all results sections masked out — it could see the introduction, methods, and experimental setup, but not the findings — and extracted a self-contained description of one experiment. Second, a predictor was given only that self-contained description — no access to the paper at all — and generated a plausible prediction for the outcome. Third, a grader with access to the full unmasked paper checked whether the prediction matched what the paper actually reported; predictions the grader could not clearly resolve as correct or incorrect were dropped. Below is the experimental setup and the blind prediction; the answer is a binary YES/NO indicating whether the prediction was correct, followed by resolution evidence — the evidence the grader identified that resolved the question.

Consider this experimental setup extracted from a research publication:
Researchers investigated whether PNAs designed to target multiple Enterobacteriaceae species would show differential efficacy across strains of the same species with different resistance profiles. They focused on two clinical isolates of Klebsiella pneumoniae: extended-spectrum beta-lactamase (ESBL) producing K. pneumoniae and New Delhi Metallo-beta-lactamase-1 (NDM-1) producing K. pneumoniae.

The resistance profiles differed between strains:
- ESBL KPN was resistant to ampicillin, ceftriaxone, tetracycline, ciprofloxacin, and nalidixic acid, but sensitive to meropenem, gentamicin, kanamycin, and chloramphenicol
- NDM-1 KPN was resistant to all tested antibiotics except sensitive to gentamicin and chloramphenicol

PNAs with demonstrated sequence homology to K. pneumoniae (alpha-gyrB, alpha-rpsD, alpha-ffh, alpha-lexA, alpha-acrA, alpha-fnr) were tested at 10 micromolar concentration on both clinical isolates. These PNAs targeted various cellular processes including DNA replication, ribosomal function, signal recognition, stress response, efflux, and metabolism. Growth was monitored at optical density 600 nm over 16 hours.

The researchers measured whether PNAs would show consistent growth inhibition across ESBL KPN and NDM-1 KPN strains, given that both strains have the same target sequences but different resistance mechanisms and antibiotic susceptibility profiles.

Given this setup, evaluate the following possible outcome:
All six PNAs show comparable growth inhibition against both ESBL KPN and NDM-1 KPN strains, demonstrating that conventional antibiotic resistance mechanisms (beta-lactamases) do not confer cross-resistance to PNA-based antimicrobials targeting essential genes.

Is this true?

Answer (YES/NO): NO